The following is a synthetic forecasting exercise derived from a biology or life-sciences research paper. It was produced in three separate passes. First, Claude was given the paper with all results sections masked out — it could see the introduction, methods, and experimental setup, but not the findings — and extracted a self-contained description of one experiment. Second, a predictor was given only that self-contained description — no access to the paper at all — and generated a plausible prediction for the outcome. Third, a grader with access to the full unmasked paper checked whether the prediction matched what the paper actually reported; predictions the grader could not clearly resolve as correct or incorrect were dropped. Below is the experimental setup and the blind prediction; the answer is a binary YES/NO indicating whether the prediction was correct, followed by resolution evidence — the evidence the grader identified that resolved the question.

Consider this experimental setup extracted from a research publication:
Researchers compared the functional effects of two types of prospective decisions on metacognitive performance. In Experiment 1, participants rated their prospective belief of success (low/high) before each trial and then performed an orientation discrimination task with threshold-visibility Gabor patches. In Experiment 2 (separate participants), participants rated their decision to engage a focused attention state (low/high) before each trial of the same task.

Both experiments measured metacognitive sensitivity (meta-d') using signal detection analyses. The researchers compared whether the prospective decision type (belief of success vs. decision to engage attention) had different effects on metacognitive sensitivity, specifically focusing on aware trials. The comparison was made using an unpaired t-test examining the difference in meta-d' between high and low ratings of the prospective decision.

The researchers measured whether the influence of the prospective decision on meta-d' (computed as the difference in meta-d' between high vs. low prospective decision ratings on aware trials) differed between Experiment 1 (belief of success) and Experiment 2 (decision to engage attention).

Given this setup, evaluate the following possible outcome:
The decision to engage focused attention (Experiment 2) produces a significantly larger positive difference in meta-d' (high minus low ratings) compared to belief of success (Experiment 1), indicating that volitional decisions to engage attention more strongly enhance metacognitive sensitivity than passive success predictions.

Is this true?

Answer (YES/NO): YES